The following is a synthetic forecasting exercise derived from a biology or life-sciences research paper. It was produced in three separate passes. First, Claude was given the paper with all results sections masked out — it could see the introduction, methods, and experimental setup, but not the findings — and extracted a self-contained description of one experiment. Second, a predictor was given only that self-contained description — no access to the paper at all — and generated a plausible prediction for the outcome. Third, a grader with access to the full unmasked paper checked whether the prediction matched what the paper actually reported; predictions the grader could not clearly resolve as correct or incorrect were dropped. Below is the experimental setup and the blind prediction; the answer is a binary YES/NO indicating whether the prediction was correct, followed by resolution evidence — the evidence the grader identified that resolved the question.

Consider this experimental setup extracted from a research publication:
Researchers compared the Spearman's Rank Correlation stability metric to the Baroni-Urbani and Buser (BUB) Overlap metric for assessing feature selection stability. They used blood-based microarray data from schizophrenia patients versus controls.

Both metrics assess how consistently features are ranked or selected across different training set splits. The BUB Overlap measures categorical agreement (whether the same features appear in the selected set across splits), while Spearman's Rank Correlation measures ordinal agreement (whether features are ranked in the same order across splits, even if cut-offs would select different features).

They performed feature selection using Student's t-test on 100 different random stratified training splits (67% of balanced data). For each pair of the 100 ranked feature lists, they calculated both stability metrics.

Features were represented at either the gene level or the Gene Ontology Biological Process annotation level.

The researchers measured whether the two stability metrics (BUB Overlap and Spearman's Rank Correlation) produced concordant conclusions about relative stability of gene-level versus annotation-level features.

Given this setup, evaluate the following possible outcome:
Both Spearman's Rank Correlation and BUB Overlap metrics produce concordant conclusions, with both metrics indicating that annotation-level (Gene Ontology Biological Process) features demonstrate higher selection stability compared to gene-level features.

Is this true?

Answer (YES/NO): YES